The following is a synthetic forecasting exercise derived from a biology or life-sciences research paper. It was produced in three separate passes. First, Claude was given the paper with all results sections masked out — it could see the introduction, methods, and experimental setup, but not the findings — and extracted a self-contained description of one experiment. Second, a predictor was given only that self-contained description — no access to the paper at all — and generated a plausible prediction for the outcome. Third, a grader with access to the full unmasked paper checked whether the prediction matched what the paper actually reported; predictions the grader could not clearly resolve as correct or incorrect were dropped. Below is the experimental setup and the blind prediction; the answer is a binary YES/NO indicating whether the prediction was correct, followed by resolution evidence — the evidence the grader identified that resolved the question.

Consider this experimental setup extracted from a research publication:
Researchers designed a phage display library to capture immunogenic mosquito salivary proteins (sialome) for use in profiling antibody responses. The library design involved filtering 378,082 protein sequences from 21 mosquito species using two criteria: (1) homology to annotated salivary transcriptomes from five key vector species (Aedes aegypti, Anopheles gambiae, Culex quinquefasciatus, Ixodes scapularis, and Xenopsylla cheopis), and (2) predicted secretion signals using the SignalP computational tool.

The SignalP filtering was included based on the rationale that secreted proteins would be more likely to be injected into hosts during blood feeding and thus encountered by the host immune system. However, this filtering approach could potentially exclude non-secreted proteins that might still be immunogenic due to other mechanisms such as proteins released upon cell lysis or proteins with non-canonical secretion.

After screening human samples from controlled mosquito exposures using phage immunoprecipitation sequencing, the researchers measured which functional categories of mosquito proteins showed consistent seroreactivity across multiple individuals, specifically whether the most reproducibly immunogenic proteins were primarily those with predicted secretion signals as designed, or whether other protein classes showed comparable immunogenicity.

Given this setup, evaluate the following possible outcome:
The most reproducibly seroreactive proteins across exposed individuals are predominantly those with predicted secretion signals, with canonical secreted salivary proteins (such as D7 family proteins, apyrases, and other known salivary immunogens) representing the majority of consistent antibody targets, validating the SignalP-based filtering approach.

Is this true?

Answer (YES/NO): NO